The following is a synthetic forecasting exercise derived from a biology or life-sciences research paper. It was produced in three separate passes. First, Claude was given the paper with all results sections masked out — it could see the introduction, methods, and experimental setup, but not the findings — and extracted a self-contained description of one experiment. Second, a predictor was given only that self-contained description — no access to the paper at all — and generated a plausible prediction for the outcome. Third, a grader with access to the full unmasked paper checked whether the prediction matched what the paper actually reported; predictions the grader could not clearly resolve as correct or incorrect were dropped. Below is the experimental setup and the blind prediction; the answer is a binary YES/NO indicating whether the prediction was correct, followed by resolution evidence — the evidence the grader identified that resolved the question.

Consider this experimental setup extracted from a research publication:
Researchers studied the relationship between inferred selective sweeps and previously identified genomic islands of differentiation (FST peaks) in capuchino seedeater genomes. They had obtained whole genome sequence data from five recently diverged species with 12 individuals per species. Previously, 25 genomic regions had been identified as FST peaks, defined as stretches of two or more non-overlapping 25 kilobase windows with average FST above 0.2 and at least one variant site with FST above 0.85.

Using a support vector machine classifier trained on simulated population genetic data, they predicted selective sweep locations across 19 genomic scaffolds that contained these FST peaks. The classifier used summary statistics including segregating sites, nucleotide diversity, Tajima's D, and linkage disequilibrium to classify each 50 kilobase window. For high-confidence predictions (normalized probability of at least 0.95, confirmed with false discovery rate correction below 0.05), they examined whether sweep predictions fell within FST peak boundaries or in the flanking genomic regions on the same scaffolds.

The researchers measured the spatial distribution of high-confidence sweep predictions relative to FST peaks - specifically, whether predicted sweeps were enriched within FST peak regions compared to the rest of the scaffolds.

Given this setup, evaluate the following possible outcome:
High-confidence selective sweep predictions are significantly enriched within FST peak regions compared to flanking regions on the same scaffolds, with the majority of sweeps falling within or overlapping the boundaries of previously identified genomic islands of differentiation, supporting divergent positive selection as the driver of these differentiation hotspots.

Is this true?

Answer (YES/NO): NO